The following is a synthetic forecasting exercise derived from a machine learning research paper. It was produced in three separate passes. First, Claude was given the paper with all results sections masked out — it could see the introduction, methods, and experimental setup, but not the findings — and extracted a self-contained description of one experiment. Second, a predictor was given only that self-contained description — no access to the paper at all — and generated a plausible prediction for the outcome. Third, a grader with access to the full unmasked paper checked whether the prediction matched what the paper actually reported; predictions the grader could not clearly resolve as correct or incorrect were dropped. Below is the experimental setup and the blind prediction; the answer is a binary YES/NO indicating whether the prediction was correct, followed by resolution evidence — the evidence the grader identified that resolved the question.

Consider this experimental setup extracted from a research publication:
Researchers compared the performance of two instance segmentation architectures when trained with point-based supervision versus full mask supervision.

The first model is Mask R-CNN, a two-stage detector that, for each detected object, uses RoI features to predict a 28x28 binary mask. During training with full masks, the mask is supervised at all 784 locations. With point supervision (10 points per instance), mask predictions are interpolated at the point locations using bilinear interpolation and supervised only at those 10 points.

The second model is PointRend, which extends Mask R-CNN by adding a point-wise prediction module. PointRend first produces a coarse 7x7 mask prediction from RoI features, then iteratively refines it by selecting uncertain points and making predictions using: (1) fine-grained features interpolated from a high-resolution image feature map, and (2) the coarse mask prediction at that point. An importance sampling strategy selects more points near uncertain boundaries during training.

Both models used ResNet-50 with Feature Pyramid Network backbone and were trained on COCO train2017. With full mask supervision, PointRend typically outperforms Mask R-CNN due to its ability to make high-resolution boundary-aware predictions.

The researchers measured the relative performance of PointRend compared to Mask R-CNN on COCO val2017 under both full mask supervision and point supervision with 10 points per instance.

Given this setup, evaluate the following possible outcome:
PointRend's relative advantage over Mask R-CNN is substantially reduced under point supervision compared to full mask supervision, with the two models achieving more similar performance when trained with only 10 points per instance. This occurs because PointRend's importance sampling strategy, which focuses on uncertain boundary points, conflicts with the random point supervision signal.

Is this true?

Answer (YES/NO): NO